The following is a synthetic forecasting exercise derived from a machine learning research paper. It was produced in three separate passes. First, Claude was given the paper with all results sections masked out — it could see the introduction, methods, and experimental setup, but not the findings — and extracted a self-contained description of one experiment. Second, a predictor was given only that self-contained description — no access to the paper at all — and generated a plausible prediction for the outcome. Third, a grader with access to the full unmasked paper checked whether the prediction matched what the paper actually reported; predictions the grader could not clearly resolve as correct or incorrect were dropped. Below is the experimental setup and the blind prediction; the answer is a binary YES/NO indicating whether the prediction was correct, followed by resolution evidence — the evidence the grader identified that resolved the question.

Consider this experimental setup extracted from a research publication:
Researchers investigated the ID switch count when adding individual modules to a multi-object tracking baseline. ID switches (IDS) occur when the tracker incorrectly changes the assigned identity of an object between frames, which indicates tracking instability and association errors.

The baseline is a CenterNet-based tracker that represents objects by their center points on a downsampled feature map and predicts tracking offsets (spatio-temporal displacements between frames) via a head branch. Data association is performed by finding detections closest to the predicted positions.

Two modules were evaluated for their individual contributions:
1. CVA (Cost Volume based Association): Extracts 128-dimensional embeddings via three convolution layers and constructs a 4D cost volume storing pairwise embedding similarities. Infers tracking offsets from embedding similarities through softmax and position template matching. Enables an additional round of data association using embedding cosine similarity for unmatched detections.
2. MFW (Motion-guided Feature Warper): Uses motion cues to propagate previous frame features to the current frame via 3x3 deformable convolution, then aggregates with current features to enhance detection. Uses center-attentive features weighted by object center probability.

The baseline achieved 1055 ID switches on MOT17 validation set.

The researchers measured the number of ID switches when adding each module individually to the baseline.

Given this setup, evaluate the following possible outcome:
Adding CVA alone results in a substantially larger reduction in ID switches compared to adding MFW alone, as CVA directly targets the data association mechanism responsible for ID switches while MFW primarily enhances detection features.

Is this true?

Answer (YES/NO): YES